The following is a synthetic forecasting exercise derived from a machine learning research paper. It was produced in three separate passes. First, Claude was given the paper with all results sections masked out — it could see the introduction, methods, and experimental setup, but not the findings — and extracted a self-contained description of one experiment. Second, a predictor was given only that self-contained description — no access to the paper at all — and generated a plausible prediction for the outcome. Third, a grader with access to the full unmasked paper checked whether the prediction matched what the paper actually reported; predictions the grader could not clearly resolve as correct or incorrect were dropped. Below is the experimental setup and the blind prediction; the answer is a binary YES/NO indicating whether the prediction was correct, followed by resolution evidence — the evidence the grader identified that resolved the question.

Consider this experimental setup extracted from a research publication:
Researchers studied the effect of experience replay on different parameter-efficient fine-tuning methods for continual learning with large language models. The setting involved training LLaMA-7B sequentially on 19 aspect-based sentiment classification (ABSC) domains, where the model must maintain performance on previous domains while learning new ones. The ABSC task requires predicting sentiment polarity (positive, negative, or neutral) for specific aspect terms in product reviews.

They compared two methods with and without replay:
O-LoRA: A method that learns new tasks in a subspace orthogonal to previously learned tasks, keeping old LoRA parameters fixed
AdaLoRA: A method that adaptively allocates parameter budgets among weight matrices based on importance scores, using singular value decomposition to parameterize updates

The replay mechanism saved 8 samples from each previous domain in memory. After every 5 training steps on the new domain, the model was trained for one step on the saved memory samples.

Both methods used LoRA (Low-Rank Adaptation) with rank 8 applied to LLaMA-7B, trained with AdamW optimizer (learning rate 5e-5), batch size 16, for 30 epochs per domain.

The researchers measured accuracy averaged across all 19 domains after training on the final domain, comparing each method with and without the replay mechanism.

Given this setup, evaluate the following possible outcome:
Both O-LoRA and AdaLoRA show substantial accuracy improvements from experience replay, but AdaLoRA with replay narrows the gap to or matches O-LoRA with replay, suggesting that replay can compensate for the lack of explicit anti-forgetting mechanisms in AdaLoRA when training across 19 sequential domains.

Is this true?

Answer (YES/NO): NO